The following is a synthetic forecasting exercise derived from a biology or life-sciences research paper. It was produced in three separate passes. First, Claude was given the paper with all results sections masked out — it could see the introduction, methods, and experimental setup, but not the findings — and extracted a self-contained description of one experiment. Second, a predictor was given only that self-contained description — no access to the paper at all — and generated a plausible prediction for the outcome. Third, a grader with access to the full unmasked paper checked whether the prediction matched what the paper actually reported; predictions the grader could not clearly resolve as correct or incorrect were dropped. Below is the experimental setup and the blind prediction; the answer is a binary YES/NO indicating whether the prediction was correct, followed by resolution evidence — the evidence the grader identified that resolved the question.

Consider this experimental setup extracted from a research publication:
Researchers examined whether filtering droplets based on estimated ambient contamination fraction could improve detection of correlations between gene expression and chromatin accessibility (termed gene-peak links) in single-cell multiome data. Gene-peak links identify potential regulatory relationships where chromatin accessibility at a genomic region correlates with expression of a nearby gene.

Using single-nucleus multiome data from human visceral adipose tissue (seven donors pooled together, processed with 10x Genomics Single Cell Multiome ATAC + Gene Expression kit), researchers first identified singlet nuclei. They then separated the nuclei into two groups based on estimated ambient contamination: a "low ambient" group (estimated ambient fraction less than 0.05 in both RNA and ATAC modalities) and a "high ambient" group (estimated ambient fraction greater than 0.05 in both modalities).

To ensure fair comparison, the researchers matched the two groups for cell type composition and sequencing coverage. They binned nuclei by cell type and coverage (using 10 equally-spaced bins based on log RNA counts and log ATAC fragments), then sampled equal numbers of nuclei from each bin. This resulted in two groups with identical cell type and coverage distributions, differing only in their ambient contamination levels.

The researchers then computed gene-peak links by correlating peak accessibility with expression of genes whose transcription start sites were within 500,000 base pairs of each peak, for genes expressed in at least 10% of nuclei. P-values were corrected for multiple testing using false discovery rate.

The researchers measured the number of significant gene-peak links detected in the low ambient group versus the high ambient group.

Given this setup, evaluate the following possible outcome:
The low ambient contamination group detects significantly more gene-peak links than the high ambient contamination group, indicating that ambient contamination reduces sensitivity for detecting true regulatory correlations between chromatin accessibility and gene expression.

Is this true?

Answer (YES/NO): YES